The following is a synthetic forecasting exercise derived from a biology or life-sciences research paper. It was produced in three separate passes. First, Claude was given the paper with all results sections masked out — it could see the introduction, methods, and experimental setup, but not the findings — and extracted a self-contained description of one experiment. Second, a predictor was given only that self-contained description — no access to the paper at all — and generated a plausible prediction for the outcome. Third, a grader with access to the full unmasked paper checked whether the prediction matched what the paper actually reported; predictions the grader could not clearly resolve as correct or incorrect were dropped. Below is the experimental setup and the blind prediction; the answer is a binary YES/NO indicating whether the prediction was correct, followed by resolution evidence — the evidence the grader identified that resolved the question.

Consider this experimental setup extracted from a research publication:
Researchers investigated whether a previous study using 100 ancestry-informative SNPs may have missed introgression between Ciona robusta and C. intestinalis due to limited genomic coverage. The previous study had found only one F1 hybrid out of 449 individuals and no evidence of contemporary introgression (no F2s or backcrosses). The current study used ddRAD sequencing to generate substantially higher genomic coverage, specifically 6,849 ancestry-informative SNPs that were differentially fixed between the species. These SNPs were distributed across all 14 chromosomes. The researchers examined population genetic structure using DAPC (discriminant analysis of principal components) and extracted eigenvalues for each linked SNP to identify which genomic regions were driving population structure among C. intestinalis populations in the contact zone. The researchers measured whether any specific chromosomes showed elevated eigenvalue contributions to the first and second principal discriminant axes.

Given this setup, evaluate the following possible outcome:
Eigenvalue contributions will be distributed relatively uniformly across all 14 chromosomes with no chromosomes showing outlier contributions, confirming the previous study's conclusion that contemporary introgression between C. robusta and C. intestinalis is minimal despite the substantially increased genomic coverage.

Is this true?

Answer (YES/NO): NO